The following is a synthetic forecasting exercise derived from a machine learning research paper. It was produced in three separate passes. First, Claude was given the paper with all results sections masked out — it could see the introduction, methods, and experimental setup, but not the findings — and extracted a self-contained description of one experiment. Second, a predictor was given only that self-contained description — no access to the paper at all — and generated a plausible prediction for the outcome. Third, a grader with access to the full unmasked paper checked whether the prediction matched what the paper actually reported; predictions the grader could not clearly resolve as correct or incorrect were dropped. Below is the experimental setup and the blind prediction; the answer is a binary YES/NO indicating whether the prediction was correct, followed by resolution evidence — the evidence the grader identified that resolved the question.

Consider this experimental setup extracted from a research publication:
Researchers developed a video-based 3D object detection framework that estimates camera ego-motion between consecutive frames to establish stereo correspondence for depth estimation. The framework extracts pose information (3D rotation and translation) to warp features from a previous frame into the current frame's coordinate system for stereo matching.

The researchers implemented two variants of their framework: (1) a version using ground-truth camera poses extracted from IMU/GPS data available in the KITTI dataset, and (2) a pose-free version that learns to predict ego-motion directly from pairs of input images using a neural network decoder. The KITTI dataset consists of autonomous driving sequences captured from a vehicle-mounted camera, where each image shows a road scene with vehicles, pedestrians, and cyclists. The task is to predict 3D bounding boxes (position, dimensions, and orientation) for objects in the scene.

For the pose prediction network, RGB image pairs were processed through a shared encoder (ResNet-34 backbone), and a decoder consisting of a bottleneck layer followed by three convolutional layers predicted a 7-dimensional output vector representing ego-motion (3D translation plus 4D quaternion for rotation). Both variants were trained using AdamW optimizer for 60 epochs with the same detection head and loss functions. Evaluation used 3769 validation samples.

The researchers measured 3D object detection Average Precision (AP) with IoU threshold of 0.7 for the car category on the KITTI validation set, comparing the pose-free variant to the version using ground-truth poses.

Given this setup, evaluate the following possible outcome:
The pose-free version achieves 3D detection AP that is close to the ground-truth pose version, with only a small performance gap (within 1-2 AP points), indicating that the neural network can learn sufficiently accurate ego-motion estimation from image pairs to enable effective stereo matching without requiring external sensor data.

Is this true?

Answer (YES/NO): NO